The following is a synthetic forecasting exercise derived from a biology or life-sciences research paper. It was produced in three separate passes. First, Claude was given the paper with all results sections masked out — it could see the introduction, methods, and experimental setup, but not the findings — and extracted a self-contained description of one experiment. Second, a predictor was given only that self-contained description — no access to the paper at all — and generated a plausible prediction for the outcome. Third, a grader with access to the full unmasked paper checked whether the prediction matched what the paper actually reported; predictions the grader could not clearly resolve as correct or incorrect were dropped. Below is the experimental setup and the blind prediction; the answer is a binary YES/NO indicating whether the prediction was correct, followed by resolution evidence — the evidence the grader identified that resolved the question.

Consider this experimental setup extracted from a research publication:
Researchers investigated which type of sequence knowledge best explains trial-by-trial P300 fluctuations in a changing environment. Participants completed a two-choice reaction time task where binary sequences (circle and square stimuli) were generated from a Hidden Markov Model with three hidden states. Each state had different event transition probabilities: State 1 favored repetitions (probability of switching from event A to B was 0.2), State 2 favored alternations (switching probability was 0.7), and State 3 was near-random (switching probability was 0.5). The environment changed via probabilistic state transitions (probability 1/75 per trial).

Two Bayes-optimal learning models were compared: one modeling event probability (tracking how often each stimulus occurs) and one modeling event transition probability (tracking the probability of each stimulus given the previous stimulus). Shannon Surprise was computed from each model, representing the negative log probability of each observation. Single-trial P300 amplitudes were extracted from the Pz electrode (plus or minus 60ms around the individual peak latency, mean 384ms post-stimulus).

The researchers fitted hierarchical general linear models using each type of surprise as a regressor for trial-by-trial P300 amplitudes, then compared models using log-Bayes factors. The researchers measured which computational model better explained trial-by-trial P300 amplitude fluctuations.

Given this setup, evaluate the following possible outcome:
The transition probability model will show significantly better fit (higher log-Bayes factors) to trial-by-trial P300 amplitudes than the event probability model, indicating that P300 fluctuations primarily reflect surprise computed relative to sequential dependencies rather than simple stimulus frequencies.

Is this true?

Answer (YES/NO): YES